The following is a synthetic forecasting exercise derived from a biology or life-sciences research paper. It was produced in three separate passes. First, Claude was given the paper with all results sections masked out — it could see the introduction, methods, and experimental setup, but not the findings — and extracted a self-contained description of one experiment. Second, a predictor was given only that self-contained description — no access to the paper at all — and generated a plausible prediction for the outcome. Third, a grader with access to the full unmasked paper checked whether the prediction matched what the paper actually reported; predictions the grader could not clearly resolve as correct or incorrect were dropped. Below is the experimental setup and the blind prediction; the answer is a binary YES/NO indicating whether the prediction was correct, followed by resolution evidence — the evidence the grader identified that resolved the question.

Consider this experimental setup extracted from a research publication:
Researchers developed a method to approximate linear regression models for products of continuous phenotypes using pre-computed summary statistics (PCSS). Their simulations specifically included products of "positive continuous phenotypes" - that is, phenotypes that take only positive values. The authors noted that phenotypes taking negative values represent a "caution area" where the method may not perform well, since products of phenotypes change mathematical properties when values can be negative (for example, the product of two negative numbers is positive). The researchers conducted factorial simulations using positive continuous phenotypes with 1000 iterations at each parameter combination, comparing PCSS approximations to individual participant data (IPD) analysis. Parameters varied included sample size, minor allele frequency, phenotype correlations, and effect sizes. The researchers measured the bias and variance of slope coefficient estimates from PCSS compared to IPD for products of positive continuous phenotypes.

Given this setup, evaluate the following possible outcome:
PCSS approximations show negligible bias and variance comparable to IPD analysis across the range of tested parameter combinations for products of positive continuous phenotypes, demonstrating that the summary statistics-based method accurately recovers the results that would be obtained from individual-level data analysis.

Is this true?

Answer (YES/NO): NO